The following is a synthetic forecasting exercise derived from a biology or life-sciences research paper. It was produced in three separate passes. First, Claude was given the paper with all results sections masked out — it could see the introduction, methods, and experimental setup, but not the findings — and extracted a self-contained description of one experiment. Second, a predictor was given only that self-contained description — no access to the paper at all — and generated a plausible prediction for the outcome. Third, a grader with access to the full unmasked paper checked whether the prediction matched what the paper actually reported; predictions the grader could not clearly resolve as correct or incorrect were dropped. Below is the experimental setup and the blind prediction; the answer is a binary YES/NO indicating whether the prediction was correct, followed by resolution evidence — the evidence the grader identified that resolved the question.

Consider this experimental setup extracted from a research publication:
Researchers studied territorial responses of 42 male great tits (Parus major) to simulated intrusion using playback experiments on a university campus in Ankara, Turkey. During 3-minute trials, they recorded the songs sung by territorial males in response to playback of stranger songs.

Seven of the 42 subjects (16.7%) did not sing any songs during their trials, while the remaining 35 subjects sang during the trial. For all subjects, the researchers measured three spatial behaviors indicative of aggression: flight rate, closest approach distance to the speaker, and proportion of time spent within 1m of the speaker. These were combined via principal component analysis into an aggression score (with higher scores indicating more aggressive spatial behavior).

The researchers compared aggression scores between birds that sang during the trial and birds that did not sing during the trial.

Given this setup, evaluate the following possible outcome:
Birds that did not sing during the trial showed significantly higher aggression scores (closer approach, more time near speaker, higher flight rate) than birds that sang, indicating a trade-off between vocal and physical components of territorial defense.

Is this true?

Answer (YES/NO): YES